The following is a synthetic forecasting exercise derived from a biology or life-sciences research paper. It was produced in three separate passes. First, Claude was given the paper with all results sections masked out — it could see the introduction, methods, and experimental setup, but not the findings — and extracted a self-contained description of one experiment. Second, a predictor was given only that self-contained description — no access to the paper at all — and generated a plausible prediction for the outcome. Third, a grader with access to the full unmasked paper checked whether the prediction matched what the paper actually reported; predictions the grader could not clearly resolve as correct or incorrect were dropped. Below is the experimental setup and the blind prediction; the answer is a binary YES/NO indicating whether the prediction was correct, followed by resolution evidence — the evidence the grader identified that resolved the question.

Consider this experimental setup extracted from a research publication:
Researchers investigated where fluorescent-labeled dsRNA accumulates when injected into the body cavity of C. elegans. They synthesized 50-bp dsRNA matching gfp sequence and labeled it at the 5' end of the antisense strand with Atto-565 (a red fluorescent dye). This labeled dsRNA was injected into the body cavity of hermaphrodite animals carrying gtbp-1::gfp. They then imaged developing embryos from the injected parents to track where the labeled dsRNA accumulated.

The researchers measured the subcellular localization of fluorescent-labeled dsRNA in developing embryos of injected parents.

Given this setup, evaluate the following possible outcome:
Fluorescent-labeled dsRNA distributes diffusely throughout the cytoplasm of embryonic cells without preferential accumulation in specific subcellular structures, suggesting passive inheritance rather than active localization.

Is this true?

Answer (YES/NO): NO